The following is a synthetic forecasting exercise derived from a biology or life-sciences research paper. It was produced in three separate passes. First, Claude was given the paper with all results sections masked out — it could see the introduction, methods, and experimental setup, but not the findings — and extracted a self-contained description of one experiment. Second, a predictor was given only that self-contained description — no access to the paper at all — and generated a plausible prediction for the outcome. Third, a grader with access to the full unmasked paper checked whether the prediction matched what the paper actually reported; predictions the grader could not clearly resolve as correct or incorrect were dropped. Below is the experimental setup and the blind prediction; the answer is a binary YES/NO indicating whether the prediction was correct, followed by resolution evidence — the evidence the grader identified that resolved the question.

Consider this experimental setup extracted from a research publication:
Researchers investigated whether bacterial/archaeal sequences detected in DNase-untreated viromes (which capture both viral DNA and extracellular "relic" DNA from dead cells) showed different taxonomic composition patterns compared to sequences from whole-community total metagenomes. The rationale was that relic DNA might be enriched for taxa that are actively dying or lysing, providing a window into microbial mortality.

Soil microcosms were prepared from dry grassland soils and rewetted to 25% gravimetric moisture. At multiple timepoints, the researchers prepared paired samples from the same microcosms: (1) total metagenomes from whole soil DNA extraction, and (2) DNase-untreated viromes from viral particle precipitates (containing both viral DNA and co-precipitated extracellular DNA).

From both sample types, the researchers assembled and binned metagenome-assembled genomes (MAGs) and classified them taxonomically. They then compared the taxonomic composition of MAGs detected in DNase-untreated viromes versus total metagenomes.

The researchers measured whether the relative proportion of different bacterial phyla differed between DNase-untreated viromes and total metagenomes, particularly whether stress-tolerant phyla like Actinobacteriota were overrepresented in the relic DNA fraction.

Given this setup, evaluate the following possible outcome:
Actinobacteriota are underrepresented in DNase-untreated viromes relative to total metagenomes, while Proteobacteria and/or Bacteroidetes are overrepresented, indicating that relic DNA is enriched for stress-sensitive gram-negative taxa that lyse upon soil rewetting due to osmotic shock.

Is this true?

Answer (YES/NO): NO